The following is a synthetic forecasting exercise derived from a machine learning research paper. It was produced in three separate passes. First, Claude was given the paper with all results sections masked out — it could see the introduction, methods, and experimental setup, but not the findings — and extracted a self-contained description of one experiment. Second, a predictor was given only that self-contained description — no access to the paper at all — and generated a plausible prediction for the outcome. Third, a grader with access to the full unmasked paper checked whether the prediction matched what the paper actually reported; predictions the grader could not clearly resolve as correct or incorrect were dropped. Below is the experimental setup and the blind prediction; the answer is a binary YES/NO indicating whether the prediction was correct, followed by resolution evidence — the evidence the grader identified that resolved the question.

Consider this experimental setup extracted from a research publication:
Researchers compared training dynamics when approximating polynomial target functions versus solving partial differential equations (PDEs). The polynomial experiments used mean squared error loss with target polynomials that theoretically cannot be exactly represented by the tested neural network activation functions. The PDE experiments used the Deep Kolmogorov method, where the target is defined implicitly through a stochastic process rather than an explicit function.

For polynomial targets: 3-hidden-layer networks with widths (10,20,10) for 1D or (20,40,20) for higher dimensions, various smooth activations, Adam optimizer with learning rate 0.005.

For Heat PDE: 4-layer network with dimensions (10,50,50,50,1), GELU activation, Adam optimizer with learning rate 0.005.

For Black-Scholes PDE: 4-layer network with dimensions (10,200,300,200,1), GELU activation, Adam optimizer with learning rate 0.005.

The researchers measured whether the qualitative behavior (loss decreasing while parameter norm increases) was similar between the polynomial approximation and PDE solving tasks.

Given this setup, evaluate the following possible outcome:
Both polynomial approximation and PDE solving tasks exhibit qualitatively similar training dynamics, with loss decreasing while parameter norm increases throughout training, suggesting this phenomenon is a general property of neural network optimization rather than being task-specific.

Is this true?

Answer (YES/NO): YES